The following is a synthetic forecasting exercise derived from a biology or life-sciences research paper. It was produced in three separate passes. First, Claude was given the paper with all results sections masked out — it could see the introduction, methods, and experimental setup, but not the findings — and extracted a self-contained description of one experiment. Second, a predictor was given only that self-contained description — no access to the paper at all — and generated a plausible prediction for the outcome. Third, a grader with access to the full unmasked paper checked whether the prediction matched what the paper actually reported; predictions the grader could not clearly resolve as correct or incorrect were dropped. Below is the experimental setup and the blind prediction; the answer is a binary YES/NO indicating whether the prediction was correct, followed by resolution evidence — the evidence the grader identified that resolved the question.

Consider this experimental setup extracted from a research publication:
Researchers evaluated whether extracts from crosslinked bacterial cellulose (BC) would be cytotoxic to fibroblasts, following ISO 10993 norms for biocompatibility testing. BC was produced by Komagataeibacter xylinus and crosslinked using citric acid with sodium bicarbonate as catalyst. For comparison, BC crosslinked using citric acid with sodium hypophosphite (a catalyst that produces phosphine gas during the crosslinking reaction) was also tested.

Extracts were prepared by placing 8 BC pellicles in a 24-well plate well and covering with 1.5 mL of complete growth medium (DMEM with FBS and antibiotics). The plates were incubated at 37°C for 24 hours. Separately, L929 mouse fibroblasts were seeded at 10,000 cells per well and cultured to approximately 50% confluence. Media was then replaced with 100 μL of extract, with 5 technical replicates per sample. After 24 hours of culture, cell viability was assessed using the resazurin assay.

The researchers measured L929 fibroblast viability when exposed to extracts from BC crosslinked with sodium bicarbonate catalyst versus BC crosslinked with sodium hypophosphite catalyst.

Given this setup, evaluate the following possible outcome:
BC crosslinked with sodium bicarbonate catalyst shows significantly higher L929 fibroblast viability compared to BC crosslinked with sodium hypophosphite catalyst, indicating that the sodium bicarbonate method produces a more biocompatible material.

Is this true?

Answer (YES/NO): NO